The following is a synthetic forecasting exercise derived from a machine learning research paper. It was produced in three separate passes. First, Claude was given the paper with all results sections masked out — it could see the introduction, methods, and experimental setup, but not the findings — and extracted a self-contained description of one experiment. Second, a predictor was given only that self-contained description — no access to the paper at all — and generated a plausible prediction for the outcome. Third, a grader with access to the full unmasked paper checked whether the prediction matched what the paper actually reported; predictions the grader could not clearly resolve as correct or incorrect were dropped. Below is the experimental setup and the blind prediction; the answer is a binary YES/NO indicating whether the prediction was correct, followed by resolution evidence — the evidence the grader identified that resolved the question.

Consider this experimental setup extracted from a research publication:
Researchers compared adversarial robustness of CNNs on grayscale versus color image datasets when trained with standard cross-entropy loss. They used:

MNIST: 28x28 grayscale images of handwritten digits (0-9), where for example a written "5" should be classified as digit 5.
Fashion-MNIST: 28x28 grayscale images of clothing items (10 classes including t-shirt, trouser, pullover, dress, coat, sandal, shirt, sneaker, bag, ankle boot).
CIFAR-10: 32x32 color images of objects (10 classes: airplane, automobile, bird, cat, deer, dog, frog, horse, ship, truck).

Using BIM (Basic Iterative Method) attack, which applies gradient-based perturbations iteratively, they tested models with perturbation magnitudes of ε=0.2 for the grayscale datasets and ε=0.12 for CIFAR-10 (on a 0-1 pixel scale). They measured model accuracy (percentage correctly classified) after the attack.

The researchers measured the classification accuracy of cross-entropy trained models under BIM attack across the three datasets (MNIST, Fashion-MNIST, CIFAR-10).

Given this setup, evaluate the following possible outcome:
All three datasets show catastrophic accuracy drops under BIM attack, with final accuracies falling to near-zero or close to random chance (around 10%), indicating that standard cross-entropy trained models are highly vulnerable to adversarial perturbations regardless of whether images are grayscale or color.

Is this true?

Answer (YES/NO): YES